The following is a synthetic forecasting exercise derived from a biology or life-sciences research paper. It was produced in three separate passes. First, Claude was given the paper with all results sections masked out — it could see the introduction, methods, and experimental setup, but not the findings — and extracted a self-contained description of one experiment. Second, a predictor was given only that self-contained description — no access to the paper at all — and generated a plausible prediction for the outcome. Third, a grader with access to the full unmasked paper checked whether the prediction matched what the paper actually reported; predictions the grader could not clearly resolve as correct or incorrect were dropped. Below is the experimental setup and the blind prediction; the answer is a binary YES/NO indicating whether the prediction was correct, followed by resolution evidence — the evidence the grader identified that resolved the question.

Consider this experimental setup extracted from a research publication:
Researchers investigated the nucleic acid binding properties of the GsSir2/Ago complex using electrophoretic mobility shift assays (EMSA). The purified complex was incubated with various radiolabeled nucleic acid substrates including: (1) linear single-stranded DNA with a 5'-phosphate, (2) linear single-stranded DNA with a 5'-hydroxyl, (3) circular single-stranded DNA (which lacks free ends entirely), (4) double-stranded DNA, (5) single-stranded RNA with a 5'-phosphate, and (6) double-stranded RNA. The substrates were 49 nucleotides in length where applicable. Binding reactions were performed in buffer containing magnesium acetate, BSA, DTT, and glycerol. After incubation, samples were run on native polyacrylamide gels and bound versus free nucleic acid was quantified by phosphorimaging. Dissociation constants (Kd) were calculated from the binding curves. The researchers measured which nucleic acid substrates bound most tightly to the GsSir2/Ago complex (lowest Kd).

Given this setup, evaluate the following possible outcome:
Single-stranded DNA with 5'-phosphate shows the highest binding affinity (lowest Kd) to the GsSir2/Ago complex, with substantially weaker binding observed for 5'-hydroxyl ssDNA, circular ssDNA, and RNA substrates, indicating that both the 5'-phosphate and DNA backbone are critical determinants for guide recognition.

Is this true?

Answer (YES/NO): NO